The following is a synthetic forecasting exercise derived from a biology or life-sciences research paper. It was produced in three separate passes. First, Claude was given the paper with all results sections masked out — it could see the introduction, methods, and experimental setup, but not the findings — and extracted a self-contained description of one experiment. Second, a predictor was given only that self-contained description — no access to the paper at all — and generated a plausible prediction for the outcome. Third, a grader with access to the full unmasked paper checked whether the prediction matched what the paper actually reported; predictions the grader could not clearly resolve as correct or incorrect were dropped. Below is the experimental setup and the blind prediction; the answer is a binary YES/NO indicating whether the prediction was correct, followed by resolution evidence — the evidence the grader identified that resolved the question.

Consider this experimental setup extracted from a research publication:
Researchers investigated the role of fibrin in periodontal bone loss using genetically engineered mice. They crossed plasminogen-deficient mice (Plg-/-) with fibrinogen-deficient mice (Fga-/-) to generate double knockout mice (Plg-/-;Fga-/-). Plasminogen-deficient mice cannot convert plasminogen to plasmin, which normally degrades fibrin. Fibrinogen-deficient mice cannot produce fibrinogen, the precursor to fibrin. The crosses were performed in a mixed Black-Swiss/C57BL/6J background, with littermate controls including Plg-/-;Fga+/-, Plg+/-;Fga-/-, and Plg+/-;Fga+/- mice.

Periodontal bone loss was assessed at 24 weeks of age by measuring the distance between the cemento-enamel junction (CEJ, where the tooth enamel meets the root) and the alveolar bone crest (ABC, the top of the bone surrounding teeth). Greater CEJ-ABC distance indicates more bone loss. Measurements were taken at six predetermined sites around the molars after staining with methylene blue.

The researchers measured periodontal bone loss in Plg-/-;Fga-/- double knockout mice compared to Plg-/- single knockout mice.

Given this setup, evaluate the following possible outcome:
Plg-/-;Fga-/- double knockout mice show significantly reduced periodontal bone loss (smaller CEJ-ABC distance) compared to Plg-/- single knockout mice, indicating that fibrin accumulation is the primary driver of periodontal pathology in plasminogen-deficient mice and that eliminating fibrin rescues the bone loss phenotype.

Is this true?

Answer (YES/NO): YES